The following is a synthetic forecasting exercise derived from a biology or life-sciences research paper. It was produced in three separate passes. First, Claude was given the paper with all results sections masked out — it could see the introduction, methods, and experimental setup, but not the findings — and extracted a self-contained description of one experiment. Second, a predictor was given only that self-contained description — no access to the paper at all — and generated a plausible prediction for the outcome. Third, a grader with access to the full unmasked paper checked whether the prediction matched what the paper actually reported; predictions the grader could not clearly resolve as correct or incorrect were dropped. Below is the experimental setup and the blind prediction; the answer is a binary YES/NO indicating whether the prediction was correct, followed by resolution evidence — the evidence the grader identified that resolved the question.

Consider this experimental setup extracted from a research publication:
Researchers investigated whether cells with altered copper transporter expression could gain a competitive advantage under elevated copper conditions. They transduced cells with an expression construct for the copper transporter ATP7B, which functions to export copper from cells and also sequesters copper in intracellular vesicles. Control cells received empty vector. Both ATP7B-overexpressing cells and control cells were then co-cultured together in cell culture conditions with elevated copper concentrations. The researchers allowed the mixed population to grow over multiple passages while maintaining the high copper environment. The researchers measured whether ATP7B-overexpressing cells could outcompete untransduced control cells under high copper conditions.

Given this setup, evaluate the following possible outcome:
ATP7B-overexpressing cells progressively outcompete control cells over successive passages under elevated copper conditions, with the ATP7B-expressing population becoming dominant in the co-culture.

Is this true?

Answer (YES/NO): YES